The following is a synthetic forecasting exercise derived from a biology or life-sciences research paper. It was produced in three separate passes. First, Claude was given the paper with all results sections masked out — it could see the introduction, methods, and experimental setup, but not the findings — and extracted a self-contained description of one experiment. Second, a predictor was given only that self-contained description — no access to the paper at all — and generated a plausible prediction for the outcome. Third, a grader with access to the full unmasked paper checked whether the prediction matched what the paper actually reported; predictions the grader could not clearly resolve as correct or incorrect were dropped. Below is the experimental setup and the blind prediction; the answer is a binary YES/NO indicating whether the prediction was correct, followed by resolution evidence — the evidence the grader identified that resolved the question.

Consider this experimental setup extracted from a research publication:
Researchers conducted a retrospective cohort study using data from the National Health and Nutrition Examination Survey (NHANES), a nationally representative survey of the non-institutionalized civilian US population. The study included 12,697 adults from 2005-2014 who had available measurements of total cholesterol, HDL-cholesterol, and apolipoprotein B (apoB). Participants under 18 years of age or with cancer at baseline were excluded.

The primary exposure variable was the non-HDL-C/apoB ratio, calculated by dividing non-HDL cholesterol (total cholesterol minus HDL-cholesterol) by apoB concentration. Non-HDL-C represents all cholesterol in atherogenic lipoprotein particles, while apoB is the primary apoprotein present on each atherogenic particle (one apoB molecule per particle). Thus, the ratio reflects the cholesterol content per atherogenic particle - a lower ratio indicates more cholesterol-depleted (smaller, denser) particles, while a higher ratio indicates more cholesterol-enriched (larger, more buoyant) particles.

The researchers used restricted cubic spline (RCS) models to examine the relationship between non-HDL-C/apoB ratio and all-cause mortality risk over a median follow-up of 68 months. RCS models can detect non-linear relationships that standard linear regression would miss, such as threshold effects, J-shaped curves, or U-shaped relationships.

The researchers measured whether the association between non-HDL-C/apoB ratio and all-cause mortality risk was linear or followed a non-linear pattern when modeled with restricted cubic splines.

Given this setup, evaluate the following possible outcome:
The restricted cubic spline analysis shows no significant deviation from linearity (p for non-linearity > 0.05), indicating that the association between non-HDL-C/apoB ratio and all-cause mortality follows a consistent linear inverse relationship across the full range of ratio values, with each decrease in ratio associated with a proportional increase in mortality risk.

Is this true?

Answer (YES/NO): YES